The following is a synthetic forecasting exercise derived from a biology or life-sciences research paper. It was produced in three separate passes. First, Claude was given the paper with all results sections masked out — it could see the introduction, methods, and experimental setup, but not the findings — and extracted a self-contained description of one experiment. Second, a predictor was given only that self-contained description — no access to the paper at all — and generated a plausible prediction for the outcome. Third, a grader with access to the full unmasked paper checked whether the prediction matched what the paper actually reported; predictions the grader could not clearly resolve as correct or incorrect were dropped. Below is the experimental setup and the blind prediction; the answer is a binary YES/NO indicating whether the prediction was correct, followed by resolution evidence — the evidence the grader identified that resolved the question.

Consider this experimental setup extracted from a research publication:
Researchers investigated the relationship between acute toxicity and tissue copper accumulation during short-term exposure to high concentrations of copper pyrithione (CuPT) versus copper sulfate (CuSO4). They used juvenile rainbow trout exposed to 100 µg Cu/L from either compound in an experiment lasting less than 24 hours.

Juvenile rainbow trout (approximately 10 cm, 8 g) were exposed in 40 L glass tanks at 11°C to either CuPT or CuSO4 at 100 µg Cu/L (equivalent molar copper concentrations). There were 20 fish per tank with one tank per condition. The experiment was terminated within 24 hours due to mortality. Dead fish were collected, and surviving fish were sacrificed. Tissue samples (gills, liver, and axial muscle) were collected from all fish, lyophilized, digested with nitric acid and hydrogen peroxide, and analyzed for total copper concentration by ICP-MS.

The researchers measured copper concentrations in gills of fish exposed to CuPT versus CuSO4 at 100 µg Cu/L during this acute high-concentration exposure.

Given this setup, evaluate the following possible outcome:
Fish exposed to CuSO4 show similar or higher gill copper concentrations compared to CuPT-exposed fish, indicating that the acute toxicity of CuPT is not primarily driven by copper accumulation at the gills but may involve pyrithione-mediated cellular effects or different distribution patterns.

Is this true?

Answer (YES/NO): NO